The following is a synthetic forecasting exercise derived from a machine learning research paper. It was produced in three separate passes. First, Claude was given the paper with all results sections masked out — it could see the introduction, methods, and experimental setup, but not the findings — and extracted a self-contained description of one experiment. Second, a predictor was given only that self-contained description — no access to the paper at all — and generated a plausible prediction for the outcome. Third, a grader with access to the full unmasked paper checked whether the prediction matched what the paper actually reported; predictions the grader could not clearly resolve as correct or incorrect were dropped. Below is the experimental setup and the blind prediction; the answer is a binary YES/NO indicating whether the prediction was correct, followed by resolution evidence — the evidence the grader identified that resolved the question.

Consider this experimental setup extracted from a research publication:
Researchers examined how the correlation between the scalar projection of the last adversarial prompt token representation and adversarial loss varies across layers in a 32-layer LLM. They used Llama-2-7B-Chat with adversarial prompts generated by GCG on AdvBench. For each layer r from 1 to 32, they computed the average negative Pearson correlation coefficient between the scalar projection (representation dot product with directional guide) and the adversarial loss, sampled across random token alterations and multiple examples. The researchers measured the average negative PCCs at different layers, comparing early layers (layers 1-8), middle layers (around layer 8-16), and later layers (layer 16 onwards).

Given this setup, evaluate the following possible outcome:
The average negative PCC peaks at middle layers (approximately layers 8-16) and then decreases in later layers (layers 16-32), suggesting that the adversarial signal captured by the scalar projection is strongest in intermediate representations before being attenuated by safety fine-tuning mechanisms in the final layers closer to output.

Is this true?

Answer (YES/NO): NO